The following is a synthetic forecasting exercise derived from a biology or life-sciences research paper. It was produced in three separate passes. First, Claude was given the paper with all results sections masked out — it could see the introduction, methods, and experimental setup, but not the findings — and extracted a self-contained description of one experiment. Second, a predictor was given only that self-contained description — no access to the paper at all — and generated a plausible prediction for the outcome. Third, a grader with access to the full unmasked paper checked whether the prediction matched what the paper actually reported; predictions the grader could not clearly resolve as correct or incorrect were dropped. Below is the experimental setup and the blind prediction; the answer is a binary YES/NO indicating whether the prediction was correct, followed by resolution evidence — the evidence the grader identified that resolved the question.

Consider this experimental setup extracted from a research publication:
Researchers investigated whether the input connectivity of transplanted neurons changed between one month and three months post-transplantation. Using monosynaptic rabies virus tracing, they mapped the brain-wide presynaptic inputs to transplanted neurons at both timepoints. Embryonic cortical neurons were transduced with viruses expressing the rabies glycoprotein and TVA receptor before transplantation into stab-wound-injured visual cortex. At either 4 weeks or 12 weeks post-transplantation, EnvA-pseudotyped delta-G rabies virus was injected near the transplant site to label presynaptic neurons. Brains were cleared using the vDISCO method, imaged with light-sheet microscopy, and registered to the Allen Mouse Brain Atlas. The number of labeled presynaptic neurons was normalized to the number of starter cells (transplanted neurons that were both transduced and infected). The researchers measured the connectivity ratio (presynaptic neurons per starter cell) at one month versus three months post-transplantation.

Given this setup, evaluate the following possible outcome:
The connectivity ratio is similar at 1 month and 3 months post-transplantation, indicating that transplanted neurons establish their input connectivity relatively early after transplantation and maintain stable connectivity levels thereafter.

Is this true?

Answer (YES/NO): NO